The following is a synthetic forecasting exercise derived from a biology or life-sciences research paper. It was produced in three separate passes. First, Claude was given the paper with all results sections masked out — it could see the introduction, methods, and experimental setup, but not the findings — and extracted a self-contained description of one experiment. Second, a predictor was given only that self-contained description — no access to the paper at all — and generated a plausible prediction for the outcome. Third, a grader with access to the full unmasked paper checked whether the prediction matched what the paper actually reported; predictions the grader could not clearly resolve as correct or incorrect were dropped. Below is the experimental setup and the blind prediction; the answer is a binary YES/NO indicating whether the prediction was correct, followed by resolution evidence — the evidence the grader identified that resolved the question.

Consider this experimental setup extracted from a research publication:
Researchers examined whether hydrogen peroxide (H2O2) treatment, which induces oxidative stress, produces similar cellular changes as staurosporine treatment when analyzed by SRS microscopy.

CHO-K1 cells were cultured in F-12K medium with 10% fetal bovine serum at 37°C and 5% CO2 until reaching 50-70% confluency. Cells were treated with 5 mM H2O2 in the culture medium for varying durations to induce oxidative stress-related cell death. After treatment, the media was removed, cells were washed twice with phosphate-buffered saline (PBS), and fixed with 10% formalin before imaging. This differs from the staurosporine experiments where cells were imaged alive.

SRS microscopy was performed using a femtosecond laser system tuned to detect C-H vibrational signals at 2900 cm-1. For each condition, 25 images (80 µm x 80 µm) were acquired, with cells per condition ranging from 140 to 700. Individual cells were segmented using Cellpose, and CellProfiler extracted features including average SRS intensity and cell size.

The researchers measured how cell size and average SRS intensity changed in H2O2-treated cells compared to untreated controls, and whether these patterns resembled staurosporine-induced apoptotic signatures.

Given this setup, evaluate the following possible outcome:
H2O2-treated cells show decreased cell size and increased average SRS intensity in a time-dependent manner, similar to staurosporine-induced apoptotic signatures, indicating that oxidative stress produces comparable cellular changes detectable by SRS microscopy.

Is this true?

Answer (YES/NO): NO